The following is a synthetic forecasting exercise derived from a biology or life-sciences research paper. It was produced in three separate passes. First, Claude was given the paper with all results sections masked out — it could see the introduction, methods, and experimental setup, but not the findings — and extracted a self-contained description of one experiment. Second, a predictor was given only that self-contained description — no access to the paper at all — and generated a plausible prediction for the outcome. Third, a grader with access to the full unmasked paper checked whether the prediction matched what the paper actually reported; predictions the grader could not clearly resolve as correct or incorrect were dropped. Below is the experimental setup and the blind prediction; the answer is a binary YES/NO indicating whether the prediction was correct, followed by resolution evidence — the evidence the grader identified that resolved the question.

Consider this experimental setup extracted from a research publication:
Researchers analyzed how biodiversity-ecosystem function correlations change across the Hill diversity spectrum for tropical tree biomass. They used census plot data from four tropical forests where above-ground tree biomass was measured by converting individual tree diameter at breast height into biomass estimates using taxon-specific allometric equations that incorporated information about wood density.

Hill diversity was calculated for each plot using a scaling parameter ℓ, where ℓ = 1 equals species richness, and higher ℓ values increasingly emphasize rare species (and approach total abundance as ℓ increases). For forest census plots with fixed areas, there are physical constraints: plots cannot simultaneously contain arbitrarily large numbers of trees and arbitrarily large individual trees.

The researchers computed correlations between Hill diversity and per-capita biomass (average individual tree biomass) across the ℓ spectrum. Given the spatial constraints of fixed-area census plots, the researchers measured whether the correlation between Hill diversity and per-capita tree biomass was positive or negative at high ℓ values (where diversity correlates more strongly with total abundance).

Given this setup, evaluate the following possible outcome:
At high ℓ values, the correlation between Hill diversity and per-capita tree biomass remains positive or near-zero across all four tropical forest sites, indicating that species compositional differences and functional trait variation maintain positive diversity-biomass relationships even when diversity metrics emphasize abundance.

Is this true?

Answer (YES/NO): NO